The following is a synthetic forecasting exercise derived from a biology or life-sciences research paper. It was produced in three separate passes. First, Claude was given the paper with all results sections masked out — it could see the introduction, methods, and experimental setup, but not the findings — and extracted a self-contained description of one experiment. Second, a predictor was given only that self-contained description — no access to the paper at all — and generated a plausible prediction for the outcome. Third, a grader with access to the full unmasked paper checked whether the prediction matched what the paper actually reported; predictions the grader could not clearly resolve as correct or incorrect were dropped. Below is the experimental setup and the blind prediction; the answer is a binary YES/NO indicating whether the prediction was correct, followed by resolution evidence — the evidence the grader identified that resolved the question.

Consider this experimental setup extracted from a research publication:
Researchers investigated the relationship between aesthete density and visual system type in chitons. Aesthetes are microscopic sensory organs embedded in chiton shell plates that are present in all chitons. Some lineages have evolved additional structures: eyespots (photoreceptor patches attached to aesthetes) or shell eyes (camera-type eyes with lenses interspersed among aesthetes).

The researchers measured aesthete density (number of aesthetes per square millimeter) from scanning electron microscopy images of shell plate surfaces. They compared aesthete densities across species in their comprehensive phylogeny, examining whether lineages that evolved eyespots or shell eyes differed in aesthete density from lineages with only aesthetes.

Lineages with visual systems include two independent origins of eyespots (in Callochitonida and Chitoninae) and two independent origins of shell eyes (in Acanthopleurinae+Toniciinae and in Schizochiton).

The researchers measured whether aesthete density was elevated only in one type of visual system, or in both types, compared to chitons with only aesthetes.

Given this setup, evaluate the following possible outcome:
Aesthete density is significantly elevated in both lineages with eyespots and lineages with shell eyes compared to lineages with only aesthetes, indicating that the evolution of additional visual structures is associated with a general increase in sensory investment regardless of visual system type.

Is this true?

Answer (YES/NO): YES